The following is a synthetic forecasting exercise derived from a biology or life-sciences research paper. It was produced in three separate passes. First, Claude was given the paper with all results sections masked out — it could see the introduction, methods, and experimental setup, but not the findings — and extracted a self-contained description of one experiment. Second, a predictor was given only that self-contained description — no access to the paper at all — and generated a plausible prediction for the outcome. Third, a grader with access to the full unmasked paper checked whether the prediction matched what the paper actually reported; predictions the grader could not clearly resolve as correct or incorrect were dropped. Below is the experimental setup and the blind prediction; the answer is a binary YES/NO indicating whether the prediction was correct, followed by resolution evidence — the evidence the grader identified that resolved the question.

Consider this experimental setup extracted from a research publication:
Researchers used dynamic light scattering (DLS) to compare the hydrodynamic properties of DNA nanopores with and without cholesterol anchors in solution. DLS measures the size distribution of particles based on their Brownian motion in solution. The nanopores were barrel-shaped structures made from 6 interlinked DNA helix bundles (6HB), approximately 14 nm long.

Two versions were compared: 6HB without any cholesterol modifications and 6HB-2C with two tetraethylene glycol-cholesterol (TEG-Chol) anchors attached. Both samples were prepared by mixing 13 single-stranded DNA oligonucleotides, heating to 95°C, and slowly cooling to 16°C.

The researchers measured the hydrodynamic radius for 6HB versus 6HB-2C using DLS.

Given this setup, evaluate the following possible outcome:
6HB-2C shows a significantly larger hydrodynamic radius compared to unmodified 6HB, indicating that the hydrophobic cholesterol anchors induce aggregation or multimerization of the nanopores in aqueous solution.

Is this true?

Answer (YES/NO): NO